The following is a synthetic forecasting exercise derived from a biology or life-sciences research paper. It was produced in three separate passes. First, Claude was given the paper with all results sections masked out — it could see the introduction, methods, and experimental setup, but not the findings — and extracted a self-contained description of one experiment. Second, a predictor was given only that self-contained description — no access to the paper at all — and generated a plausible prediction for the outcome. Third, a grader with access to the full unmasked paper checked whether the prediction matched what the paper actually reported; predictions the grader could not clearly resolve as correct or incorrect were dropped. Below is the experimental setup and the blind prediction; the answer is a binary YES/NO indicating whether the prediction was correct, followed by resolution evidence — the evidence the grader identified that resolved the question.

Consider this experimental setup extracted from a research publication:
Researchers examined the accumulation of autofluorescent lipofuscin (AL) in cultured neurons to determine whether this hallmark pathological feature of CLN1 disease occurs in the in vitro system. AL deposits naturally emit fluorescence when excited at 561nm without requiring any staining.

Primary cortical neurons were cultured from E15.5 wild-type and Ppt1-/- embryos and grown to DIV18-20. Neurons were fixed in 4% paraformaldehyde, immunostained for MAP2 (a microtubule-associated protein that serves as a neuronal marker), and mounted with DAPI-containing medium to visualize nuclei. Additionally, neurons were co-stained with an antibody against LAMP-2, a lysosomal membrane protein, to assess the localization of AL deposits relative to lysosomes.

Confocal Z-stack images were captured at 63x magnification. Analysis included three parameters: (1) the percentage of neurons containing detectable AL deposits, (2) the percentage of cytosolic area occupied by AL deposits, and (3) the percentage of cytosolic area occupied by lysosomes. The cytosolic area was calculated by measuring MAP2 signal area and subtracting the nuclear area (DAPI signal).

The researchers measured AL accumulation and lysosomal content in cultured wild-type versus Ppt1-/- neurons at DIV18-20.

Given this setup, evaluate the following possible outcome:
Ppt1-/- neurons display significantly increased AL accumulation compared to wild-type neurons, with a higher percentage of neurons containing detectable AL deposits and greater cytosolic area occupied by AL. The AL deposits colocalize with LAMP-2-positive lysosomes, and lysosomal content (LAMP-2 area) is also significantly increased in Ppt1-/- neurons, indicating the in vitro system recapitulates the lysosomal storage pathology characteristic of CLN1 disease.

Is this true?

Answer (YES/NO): YES